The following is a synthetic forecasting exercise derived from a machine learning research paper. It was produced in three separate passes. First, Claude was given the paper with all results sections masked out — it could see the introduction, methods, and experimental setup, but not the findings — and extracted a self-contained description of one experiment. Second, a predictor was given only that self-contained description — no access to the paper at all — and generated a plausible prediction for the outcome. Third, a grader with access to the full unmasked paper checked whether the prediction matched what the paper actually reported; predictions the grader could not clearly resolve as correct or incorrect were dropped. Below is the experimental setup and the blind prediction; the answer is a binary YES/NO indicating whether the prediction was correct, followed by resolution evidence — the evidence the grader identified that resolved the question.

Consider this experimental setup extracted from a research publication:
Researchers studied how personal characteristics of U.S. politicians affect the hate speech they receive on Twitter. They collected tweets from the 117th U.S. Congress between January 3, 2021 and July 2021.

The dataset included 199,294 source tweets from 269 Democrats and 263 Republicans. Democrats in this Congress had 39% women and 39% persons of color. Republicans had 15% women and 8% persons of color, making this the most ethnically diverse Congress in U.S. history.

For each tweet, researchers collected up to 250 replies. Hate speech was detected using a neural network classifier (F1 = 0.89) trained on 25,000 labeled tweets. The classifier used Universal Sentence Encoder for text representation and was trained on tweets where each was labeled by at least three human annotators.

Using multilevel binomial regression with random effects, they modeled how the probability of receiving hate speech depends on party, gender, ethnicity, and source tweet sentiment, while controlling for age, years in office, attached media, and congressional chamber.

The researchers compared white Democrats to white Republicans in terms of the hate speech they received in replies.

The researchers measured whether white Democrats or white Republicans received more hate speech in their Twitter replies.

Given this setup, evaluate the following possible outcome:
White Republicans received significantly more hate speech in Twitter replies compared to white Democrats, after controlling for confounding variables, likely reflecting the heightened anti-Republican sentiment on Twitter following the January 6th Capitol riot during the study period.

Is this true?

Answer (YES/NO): YES